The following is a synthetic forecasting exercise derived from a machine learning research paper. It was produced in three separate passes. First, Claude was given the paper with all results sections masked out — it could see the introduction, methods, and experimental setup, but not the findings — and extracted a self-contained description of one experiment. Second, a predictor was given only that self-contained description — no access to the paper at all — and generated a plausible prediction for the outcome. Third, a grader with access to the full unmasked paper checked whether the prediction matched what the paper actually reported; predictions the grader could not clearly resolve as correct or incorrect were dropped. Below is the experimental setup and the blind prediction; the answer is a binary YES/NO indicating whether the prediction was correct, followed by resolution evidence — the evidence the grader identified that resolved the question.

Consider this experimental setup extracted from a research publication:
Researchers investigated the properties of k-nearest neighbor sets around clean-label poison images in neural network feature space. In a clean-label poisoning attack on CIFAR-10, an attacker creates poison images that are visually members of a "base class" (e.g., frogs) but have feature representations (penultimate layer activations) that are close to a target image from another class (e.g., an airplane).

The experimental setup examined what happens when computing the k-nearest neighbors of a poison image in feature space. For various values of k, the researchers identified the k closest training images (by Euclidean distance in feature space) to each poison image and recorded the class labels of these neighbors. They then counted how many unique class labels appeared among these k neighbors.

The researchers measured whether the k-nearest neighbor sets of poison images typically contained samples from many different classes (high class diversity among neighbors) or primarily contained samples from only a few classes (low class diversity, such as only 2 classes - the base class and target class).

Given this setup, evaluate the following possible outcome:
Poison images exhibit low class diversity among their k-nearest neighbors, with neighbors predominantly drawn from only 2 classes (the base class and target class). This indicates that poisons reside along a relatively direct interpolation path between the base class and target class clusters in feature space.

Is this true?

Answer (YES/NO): YES